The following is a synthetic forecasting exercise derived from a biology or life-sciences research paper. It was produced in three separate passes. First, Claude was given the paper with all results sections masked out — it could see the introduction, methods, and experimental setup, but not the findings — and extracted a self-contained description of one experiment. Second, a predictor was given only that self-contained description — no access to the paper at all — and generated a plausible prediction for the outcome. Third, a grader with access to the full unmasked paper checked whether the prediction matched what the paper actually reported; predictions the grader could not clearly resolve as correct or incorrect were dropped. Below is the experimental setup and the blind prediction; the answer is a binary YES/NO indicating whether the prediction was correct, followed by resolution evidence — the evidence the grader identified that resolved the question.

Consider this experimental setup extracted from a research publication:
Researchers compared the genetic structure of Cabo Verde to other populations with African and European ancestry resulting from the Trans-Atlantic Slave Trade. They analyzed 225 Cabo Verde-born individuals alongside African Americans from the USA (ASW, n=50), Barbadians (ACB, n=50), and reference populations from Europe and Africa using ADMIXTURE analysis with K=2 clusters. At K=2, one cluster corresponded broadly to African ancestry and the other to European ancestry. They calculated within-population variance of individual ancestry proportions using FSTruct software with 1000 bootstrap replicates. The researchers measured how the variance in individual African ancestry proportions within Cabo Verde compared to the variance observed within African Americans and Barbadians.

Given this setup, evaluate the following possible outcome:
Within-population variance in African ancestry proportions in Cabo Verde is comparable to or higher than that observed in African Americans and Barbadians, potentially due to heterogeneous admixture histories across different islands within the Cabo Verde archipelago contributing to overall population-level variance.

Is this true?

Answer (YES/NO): YES